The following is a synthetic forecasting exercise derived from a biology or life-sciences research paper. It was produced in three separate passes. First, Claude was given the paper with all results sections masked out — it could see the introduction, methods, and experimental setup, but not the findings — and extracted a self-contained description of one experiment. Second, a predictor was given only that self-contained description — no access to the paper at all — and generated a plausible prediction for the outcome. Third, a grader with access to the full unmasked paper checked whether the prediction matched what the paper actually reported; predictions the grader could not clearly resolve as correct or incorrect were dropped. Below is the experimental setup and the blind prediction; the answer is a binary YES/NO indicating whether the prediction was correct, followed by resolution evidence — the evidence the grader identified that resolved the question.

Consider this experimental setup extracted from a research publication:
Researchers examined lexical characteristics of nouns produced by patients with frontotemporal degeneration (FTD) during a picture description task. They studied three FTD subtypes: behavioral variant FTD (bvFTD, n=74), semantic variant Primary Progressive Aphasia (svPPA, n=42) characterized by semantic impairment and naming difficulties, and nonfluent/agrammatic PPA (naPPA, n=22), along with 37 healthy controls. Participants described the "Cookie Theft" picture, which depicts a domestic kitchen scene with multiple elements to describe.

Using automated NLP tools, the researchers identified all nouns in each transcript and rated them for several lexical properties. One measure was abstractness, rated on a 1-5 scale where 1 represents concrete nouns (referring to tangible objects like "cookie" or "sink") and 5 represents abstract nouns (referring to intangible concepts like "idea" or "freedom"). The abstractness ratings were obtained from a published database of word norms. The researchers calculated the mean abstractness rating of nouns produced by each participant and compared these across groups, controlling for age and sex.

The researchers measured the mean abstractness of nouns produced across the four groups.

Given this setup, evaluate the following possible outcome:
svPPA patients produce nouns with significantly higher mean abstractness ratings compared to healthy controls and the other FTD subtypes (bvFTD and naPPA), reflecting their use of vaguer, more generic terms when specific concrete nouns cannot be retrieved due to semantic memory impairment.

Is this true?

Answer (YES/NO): YES